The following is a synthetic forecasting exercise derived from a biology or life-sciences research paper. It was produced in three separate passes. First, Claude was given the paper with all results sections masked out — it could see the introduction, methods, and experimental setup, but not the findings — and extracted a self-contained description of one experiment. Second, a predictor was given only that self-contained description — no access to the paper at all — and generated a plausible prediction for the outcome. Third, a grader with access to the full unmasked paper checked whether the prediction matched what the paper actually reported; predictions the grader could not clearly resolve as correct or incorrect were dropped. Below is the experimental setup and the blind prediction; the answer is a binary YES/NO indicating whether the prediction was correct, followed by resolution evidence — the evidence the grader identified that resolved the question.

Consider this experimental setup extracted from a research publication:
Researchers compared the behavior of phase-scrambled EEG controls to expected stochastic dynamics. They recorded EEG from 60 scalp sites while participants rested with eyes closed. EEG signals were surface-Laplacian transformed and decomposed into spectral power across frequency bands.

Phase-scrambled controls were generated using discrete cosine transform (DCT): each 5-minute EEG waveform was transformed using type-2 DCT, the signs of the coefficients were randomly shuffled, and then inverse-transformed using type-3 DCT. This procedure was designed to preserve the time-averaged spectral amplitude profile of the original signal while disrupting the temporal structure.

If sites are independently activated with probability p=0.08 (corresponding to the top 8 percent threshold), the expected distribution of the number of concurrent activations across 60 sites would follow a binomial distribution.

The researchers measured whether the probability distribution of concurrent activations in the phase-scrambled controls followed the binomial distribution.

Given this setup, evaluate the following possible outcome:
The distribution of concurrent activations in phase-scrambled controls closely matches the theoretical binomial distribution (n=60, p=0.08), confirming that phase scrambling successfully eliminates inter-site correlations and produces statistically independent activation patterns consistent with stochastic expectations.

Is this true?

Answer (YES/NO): YES